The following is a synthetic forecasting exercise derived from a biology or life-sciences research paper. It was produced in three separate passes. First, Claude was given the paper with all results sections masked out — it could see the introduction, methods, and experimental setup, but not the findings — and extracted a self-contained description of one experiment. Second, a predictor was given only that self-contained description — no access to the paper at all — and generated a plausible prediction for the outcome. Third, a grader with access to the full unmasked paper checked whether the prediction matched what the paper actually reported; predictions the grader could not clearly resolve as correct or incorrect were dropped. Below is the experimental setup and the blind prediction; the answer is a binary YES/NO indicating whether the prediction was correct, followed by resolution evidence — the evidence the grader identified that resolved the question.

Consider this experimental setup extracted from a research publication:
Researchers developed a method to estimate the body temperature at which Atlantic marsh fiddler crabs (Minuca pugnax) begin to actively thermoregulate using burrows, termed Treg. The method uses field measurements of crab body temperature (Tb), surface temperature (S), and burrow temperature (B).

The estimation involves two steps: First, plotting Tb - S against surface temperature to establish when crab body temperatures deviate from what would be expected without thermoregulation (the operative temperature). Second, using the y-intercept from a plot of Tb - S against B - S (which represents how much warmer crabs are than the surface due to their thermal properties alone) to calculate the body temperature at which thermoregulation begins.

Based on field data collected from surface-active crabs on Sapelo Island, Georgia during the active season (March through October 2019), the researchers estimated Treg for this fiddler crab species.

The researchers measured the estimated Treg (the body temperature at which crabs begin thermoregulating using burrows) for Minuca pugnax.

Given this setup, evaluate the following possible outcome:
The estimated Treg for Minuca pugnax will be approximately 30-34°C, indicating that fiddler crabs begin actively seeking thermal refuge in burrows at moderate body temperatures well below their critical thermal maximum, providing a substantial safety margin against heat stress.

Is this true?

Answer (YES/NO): NO